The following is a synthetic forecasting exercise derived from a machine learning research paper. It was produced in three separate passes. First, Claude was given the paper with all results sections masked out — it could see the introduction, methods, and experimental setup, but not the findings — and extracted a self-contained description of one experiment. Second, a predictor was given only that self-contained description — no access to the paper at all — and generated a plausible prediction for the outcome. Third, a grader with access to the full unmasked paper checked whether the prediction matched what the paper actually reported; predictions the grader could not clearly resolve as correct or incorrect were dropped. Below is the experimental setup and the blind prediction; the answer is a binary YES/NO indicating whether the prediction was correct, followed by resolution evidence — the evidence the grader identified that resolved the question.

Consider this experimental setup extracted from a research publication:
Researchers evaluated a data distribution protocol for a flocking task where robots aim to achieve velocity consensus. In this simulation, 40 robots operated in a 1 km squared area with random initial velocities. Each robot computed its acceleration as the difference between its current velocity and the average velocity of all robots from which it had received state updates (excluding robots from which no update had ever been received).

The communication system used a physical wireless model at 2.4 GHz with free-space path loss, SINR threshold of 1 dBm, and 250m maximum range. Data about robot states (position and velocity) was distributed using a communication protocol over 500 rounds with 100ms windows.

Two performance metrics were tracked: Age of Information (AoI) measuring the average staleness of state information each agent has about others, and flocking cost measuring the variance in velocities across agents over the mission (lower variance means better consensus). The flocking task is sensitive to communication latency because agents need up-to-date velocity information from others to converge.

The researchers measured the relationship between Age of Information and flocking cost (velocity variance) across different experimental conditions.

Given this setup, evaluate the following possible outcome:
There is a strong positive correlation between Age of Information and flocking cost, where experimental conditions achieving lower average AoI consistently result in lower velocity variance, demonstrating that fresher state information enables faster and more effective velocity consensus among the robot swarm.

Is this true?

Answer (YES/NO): YES